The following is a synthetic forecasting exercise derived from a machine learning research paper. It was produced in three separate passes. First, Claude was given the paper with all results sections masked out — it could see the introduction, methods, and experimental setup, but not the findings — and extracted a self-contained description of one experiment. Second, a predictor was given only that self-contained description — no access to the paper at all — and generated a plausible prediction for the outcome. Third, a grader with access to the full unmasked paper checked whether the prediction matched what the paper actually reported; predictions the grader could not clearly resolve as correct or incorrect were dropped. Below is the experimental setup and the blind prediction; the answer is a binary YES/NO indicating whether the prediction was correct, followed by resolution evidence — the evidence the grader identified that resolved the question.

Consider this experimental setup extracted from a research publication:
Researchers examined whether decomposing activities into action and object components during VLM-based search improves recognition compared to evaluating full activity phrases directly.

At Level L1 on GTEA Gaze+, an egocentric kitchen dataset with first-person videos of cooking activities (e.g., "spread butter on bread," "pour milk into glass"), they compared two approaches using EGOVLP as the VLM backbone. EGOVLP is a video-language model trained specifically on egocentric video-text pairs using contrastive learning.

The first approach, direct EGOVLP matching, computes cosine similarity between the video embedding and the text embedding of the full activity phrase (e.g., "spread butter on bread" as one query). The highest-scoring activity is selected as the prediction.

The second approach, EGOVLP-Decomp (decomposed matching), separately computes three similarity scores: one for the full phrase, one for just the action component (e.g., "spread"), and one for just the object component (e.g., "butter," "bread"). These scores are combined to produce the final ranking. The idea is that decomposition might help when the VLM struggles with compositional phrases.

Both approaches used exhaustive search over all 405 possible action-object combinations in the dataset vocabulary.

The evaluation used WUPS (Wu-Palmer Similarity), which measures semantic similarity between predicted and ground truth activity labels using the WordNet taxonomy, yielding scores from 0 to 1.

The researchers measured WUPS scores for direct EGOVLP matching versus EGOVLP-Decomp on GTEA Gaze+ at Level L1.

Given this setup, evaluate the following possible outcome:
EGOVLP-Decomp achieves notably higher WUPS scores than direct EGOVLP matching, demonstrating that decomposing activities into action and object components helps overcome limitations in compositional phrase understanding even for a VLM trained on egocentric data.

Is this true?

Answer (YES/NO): NO